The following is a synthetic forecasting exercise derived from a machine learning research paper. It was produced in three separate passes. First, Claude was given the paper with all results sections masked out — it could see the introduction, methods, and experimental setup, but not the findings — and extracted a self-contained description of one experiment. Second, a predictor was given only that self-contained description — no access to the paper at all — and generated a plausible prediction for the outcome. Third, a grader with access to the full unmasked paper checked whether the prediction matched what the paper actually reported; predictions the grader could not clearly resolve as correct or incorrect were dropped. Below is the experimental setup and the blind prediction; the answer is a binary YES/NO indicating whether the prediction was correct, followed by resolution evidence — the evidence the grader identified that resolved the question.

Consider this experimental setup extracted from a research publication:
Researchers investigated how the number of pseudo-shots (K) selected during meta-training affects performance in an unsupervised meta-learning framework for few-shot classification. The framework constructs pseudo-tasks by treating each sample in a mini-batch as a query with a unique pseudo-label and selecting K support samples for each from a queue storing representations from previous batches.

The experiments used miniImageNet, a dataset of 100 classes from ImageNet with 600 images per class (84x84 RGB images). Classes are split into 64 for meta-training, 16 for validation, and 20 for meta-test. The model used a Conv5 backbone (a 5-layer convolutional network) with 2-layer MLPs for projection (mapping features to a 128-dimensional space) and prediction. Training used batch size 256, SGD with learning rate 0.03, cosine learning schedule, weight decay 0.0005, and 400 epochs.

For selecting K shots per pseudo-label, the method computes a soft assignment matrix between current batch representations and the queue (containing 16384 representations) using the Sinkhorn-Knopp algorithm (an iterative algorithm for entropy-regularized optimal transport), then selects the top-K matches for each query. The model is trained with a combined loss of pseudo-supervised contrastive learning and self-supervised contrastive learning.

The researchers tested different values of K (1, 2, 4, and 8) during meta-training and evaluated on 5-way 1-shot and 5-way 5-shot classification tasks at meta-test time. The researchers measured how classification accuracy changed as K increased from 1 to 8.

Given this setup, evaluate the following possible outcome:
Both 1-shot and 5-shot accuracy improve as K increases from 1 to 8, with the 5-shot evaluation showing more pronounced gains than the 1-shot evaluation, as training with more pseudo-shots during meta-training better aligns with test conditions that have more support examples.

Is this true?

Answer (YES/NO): NO